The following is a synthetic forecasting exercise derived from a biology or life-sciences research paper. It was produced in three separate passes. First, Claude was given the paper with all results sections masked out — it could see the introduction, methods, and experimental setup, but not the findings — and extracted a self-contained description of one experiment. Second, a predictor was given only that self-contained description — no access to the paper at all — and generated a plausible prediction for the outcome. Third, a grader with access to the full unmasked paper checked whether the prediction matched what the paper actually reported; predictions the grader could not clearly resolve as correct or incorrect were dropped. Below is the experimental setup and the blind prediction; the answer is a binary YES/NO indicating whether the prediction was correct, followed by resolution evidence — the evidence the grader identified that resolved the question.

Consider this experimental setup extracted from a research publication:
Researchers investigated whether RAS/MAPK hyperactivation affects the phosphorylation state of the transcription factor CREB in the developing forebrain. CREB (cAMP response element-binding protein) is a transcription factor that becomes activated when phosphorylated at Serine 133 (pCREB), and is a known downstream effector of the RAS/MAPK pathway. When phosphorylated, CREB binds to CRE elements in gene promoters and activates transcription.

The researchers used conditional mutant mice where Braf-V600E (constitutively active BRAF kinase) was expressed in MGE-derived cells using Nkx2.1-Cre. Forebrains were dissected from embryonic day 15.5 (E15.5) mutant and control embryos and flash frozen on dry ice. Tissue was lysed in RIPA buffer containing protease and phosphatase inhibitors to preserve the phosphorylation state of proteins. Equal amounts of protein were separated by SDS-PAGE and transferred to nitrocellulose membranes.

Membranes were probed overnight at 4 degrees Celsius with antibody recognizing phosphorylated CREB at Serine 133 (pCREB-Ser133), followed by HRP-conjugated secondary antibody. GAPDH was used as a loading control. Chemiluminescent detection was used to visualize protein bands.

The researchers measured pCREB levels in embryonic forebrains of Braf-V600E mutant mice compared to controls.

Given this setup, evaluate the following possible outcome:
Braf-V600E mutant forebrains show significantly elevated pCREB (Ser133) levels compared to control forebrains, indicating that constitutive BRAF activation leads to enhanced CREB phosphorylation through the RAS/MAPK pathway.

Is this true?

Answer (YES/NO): NO